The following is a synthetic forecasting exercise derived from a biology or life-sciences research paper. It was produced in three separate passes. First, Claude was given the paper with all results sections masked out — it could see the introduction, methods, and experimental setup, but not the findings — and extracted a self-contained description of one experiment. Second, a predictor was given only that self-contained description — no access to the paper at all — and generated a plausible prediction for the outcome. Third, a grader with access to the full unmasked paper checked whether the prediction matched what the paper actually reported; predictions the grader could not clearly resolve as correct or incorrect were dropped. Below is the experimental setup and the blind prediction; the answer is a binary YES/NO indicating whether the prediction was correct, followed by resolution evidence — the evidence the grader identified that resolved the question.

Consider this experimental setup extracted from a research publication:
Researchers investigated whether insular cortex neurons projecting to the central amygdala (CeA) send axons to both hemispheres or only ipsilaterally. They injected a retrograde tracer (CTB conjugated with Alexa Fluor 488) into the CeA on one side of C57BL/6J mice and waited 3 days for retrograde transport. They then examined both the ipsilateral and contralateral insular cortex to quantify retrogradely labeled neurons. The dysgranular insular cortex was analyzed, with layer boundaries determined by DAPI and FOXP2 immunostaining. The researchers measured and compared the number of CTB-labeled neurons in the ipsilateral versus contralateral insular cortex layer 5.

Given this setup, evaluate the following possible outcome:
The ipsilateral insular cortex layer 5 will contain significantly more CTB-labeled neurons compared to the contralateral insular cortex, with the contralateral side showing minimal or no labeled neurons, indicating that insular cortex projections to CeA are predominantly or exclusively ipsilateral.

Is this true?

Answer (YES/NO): NO